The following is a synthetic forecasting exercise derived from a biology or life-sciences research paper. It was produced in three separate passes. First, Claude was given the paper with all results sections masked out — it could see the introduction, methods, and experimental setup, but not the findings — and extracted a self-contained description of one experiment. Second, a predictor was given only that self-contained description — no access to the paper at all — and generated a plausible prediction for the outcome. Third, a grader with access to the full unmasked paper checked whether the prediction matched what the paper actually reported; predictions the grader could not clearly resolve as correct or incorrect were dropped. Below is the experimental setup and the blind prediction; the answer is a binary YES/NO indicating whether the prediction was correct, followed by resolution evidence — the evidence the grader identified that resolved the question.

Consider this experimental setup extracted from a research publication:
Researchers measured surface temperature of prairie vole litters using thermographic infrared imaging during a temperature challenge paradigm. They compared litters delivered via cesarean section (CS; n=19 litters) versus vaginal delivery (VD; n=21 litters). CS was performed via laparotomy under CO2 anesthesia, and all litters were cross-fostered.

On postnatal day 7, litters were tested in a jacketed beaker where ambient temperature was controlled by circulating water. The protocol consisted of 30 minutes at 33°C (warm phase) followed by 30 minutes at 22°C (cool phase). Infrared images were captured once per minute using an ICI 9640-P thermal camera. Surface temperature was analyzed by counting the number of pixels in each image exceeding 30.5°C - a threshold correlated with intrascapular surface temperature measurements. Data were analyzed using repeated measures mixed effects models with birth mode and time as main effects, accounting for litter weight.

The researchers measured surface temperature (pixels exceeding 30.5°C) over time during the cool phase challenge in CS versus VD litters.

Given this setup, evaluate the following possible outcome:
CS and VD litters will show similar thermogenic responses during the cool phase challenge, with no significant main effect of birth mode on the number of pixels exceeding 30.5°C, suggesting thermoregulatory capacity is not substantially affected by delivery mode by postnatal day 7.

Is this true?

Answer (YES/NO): NO